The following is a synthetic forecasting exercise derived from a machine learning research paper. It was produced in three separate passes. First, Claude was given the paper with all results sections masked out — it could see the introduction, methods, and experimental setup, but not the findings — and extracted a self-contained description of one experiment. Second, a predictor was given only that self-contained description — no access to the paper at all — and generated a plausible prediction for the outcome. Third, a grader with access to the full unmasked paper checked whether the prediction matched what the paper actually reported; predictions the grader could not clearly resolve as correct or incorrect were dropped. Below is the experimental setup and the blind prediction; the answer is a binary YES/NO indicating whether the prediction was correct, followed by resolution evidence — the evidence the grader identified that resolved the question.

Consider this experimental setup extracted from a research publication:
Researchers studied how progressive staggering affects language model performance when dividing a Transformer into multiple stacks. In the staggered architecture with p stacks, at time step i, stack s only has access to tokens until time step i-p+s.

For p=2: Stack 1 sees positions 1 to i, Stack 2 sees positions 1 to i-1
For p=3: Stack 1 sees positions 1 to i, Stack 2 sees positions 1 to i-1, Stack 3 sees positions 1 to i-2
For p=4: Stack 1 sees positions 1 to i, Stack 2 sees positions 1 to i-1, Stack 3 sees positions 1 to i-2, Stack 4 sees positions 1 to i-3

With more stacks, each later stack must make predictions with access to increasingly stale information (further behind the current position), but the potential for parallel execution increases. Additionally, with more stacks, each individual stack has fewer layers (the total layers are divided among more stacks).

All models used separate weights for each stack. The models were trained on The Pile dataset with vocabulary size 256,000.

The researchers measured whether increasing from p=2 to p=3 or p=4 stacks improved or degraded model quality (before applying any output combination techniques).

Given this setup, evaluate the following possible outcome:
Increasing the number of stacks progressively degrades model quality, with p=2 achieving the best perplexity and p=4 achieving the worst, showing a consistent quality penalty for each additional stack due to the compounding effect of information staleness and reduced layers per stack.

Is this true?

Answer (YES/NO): YES